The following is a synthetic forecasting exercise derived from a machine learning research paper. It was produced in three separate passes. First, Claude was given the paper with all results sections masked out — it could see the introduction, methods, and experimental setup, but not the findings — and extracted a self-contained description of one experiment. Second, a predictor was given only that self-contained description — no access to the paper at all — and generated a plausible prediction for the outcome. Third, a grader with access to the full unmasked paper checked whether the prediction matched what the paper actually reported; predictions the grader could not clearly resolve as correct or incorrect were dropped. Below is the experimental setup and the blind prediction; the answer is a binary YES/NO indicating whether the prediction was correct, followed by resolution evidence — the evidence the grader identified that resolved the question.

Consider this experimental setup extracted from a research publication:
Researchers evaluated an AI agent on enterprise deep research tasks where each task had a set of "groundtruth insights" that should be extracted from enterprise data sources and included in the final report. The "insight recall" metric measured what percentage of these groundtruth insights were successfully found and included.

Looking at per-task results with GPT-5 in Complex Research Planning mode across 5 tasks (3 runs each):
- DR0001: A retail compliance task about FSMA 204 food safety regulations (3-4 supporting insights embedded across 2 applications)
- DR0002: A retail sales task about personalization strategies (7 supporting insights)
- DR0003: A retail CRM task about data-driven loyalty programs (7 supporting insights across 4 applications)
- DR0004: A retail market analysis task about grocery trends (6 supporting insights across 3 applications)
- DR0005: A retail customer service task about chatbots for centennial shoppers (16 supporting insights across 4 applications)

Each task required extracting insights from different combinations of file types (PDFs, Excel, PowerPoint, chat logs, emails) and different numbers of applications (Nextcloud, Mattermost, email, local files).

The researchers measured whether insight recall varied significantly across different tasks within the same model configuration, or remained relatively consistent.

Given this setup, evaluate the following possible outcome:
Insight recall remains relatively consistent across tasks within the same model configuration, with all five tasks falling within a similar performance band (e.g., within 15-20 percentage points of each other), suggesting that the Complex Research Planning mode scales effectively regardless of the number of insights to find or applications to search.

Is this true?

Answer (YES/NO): NO